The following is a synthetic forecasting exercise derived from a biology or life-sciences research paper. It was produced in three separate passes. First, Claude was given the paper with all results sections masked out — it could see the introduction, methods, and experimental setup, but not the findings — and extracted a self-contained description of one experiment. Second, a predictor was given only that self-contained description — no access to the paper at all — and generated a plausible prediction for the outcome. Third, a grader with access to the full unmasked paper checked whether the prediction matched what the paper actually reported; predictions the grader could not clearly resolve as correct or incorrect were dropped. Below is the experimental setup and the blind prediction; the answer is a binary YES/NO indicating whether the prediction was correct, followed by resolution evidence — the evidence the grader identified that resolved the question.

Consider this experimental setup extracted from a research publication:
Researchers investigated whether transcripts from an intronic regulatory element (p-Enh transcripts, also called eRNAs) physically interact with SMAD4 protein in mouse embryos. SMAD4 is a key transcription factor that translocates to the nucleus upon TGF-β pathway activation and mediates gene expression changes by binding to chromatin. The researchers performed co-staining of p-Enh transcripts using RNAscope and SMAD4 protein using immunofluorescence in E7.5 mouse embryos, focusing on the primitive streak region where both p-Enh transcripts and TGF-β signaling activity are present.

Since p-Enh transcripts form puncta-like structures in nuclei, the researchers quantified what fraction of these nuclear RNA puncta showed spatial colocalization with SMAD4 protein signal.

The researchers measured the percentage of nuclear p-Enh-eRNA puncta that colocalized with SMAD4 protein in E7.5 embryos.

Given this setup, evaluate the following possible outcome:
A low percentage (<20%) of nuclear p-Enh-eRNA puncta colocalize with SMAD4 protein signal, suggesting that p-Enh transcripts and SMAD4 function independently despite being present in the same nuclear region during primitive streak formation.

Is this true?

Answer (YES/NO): NO